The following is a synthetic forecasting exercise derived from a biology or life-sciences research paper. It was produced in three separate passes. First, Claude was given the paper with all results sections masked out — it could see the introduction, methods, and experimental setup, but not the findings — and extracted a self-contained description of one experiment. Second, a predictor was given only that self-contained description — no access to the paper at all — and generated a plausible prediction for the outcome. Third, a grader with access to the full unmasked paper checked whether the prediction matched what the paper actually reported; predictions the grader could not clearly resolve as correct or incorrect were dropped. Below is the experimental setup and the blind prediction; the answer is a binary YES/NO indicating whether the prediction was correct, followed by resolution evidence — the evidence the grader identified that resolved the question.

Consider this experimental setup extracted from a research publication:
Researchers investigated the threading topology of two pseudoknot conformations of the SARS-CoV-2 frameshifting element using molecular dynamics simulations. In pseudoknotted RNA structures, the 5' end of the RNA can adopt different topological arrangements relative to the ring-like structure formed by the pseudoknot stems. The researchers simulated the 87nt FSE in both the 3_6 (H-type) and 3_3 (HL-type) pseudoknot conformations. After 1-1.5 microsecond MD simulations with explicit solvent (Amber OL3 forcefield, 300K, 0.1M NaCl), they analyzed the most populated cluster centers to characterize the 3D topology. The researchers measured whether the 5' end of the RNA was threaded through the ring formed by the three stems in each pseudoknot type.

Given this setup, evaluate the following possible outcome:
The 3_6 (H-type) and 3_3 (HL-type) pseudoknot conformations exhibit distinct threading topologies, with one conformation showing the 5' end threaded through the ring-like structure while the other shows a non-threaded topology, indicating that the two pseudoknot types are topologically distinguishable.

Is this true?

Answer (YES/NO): YES